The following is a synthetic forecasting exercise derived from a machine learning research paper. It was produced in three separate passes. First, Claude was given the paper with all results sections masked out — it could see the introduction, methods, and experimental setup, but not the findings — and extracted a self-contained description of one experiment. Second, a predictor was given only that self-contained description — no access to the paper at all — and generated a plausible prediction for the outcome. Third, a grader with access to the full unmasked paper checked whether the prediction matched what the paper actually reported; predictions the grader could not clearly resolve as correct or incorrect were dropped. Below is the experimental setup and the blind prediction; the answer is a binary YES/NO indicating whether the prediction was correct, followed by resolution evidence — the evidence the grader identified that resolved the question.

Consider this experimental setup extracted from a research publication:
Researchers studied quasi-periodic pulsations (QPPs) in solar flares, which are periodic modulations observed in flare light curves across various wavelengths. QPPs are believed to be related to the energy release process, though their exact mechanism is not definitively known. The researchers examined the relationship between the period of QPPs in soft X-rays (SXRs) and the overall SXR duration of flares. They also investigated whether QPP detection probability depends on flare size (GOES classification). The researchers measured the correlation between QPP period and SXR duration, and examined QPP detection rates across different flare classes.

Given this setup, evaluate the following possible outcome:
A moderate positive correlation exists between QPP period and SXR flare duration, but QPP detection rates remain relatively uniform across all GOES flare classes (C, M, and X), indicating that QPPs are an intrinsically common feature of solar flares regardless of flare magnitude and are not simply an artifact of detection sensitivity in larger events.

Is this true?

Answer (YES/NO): NO